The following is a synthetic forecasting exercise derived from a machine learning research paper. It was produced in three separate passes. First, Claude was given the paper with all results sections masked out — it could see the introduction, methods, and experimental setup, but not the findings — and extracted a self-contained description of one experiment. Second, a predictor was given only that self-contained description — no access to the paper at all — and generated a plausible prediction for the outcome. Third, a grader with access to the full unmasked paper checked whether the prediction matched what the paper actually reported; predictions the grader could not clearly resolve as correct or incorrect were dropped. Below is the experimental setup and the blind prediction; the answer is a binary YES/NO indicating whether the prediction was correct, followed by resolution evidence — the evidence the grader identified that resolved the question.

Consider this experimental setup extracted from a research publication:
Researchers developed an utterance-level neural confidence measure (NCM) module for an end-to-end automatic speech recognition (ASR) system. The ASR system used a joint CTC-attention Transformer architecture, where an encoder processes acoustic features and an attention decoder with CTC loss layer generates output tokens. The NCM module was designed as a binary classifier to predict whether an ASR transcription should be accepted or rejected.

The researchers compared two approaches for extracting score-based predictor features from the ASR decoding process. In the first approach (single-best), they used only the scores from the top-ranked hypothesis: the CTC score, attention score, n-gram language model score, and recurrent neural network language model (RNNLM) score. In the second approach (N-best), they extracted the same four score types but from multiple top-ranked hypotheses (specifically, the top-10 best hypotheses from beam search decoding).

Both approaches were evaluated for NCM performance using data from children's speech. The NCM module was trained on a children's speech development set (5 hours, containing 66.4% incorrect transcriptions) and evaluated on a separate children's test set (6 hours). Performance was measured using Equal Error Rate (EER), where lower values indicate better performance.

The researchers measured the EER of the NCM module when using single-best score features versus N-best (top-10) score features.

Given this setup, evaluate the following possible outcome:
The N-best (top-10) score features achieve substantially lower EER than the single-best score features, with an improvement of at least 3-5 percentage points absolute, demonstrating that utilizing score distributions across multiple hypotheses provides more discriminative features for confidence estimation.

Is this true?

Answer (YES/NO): YES